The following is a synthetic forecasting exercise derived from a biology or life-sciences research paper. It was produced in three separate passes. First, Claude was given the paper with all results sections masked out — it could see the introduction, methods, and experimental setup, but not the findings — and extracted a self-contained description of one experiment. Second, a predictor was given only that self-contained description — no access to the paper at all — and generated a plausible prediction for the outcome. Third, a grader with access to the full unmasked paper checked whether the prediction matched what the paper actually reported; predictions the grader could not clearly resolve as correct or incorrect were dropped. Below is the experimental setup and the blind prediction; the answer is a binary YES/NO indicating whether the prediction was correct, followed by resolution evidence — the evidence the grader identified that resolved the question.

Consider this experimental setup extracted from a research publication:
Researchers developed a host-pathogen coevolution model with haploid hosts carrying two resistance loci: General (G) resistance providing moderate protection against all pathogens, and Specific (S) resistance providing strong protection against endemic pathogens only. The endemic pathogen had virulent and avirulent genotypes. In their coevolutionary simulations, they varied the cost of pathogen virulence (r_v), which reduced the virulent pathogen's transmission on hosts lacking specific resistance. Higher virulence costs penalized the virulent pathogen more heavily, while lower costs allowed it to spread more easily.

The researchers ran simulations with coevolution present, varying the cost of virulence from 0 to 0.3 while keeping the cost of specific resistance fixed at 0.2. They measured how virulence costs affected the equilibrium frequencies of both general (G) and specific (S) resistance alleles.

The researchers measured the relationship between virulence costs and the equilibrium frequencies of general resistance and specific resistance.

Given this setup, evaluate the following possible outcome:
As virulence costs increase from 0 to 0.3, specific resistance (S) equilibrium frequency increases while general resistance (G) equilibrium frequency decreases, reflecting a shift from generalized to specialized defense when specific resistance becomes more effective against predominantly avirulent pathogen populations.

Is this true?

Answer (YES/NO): YES